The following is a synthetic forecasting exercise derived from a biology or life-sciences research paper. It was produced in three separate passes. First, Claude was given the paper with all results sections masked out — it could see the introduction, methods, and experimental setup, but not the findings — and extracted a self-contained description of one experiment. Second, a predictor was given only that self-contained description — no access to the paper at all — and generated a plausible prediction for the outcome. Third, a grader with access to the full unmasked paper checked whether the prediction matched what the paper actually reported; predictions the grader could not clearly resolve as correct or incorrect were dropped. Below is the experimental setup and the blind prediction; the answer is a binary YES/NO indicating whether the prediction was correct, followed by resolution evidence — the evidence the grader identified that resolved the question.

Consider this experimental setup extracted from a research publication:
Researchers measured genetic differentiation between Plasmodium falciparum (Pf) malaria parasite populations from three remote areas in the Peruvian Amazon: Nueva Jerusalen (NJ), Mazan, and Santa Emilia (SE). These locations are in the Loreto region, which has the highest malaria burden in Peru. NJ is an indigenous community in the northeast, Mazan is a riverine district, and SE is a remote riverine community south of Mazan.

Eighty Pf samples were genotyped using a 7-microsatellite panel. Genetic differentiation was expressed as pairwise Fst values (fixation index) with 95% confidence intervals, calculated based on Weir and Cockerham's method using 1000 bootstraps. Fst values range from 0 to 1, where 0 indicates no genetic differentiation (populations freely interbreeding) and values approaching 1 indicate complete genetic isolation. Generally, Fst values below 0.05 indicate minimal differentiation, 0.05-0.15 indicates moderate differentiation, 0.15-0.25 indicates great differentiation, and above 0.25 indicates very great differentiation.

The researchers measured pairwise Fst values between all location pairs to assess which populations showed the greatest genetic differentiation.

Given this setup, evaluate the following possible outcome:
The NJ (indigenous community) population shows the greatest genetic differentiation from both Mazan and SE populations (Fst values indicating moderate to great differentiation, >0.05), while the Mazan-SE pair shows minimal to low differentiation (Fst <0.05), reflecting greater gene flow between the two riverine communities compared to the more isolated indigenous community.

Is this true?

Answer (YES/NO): NO